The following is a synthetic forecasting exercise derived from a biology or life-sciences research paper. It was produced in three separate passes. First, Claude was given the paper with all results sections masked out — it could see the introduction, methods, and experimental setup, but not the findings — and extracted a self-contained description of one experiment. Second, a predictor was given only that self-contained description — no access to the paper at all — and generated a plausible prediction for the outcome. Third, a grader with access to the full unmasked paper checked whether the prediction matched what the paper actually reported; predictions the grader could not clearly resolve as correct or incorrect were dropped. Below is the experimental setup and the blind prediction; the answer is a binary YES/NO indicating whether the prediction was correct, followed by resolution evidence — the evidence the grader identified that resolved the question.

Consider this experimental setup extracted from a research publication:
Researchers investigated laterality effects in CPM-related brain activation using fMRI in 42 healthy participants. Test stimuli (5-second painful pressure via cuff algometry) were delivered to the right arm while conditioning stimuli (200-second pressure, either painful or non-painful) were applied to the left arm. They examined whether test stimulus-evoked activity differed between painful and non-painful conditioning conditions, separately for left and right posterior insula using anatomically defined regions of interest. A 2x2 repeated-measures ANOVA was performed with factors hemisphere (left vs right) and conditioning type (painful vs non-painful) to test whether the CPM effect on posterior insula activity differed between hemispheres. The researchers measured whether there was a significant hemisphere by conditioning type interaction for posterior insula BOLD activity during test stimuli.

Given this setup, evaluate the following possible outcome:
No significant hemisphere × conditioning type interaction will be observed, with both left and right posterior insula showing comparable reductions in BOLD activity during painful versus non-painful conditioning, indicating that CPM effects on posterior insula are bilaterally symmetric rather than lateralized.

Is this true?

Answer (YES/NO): NO